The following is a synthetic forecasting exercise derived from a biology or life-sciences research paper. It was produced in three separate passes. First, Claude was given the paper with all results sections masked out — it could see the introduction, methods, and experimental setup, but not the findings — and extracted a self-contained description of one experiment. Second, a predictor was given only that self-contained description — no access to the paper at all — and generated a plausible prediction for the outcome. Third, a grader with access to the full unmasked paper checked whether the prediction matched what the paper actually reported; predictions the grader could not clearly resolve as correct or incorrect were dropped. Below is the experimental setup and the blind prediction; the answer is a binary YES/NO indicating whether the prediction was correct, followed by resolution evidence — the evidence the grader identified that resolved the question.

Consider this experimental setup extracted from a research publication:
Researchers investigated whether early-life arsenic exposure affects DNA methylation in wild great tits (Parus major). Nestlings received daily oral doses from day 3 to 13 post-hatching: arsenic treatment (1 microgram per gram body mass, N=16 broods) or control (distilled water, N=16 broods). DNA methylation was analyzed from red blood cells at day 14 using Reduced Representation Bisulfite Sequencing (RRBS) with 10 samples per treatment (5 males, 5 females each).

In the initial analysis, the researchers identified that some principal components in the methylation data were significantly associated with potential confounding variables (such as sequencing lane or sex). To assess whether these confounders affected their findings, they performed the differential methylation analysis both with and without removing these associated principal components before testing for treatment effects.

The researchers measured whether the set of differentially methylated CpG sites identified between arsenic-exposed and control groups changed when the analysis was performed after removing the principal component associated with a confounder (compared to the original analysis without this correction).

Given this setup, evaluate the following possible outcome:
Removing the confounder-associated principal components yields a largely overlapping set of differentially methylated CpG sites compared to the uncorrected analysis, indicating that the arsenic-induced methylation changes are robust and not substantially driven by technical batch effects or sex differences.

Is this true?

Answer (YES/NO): YES